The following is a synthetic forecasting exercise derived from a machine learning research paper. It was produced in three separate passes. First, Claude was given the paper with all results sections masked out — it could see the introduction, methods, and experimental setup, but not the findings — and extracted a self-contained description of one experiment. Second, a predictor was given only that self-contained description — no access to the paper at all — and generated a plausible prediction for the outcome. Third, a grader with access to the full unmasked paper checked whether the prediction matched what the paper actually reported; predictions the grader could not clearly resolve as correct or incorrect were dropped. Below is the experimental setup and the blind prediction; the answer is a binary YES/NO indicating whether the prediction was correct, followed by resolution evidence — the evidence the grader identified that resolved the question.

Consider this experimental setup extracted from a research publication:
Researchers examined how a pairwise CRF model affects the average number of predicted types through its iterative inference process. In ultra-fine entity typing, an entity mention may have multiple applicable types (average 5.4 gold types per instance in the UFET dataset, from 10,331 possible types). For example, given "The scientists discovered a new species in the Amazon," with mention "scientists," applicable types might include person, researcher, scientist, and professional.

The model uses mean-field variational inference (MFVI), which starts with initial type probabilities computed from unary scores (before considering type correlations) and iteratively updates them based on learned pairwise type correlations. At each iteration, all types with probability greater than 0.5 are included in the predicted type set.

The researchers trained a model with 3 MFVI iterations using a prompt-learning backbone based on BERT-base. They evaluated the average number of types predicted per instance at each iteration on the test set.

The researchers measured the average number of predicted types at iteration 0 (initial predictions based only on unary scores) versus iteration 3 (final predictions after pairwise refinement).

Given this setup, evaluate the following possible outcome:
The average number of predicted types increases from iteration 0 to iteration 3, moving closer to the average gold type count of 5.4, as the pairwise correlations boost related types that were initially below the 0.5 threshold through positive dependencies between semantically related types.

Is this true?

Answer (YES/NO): NO